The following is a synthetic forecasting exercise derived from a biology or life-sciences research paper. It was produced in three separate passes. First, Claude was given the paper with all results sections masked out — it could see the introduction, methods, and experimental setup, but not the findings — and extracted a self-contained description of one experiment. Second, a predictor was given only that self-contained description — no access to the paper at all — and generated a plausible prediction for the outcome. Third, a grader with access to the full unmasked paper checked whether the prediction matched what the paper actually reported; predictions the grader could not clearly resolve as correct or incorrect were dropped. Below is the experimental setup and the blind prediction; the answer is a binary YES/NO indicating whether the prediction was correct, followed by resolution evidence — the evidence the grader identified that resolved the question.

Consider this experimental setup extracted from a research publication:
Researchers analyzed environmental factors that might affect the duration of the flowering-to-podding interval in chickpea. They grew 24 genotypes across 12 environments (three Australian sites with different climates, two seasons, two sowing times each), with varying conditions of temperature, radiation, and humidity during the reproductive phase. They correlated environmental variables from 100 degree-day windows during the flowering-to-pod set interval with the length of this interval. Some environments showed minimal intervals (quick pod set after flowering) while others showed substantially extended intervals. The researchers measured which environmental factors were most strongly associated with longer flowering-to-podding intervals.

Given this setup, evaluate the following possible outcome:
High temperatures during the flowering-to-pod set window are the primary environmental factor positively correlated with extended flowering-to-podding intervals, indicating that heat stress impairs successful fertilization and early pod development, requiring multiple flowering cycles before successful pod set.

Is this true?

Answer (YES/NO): NO